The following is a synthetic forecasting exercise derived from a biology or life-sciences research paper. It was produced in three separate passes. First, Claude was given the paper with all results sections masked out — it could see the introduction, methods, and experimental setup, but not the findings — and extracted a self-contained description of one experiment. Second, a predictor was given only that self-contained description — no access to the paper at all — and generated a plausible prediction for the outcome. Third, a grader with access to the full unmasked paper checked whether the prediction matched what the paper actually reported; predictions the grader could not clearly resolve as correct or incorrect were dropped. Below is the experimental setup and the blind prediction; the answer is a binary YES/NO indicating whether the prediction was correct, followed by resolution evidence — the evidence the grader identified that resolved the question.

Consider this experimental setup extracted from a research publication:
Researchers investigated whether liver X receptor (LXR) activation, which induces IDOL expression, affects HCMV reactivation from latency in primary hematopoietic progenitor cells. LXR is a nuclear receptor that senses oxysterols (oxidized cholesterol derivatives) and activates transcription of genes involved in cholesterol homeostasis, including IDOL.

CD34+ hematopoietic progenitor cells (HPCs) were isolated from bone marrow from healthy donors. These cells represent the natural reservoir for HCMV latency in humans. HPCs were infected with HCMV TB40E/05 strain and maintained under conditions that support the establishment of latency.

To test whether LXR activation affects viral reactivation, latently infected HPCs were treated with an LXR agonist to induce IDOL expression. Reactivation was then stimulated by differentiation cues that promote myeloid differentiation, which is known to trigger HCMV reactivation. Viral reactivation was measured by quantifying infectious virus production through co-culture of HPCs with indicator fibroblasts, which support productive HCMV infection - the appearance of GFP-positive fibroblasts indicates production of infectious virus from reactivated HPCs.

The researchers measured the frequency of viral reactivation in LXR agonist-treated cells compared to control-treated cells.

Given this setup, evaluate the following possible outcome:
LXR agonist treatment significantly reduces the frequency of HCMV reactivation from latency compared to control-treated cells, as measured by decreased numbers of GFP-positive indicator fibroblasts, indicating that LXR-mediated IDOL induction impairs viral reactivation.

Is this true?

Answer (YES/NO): YES